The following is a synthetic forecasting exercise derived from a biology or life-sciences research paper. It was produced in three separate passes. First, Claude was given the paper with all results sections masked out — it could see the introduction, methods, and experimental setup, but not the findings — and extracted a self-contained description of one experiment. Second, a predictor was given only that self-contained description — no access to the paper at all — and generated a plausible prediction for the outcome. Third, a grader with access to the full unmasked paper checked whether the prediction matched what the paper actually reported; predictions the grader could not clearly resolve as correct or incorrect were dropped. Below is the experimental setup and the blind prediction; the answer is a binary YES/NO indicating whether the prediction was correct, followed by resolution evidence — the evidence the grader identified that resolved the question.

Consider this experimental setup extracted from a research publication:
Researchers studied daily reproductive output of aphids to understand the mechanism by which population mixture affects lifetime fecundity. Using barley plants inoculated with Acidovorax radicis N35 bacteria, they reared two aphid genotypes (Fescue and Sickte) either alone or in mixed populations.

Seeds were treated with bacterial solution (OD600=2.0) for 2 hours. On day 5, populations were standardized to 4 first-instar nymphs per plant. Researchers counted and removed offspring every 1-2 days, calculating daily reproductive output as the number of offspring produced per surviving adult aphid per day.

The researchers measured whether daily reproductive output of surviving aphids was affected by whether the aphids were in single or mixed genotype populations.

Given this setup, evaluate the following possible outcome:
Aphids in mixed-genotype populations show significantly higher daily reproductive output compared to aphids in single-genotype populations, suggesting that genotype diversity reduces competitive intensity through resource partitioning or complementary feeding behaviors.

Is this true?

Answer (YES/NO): NO